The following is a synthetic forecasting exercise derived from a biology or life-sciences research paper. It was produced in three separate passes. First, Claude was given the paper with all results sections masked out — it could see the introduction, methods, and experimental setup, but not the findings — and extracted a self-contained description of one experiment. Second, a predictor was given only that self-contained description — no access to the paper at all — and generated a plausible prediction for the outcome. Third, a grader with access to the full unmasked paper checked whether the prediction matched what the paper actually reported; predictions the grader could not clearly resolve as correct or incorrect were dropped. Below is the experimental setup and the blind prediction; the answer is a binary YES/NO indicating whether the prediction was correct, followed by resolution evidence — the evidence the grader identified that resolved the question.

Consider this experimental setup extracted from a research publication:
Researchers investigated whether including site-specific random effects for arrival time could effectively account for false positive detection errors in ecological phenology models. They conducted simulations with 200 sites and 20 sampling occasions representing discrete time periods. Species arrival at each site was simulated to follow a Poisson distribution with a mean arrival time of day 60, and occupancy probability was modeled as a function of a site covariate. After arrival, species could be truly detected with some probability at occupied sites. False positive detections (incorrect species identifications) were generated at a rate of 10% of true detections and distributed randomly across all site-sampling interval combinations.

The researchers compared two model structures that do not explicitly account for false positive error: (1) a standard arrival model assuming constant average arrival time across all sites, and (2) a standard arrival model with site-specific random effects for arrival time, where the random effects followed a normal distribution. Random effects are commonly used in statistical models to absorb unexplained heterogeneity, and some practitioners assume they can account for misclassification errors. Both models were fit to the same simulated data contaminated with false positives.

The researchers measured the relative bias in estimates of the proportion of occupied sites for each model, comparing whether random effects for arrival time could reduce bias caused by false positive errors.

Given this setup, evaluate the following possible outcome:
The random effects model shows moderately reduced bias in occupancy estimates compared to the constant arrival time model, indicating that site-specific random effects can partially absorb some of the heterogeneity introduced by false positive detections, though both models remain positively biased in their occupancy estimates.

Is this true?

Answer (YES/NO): NO